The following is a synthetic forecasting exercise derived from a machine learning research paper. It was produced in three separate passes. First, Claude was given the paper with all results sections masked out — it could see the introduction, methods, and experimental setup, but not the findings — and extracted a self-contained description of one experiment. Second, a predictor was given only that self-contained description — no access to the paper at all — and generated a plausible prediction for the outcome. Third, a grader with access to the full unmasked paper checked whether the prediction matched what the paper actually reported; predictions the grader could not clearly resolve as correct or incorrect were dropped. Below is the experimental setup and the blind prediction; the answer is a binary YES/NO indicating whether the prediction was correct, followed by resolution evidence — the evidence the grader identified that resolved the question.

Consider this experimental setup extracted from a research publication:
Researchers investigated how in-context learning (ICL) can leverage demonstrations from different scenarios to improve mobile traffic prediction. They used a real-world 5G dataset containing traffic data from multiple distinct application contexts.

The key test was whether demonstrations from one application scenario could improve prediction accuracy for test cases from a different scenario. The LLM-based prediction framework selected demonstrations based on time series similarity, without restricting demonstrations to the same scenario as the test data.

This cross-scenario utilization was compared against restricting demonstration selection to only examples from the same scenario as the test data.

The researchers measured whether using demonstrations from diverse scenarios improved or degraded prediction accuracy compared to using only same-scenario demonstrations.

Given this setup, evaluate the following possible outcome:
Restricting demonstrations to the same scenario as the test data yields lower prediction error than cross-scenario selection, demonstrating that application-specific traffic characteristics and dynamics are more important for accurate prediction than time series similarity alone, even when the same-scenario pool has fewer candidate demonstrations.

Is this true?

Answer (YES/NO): NO